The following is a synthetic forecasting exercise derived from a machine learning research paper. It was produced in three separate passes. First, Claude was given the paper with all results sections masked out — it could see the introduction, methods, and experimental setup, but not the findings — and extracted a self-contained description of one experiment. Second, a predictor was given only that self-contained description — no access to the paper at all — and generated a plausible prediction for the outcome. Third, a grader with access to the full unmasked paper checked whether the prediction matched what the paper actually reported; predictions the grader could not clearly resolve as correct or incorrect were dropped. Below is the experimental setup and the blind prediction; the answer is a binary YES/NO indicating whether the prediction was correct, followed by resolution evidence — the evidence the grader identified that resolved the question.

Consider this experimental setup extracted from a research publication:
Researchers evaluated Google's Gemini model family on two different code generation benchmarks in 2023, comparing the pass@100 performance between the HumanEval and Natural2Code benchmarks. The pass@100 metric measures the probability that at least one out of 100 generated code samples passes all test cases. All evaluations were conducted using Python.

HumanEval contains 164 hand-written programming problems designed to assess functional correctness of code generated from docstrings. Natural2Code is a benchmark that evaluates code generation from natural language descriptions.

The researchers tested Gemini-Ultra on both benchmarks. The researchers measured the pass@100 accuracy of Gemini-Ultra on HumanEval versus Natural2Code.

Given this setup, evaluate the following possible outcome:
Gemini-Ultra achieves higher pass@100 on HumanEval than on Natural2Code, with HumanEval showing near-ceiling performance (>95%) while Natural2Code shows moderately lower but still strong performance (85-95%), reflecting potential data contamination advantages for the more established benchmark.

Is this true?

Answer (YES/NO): NO